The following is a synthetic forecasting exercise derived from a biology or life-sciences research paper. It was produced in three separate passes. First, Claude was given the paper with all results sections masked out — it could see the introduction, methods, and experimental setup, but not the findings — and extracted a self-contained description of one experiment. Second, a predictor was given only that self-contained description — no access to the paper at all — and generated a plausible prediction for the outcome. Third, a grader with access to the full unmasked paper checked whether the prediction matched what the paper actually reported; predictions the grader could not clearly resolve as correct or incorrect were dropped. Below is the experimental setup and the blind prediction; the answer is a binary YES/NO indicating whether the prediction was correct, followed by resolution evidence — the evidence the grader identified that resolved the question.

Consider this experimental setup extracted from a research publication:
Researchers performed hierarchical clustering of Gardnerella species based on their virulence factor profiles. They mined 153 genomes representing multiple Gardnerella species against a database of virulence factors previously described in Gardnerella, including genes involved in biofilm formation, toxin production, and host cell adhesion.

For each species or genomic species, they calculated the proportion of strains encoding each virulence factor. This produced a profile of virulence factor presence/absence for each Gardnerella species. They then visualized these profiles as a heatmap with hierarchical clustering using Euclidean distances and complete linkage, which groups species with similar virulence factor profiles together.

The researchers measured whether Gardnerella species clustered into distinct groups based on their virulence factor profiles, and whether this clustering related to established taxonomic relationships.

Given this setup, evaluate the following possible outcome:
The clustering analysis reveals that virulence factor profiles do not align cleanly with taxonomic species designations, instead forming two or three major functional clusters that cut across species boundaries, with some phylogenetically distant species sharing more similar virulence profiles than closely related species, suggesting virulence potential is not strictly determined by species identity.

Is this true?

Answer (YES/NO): NO